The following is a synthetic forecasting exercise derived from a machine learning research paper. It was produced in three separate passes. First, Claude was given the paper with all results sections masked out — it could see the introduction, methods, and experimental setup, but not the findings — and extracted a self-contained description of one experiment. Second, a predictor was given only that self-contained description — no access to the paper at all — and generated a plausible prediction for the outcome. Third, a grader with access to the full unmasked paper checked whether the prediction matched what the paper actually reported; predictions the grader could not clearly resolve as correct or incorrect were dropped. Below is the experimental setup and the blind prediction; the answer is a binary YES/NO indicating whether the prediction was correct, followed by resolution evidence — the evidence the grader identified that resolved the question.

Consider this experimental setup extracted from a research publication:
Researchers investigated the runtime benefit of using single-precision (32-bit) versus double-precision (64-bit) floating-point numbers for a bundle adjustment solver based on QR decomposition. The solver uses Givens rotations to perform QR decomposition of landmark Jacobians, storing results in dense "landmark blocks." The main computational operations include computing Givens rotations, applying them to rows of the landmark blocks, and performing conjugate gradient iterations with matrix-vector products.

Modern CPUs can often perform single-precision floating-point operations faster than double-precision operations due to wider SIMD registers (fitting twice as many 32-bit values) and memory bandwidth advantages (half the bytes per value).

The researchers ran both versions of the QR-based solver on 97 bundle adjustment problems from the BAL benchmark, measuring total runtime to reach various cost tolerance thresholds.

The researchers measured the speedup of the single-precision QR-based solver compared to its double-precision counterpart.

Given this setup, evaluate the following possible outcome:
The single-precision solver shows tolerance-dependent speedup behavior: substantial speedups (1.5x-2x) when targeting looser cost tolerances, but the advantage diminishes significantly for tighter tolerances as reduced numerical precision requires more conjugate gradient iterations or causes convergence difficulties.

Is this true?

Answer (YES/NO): NO